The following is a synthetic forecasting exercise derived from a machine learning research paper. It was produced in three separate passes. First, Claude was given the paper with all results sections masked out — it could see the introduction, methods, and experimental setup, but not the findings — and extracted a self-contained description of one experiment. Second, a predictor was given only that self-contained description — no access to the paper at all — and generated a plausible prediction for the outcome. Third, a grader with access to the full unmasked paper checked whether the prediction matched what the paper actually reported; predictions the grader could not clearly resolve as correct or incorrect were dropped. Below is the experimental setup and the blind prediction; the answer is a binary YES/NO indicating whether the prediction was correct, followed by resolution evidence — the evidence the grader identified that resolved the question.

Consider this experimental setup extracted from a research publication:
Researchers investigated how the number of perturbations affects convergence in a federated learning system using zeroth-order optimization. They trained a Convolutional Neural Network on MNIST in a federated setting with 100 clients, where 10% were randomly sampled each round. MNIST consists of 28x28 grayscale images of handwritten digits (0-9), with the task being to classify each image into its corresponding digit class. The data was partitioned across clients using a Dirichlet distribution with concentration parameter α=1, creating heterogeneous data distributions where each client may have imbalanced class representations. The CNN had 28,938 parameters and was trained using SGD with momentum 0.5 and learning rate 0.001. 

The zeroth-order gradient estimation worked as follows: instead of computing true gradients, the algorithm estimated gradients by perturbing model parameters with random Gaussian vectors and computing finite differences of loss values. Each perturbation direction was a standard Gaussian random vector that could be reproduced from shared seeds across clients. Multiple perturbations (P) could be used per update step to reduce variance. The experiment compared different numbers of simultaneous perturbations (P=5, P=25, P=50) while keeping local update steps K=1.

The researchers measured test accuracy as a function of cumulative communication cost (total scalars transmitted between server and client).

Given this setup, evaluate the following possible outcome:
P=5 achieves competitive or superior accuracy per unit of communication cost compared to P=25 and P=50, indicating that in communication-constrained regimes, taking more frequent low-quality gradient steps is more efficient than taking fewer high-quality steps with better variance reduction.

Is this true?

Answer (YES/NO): NO